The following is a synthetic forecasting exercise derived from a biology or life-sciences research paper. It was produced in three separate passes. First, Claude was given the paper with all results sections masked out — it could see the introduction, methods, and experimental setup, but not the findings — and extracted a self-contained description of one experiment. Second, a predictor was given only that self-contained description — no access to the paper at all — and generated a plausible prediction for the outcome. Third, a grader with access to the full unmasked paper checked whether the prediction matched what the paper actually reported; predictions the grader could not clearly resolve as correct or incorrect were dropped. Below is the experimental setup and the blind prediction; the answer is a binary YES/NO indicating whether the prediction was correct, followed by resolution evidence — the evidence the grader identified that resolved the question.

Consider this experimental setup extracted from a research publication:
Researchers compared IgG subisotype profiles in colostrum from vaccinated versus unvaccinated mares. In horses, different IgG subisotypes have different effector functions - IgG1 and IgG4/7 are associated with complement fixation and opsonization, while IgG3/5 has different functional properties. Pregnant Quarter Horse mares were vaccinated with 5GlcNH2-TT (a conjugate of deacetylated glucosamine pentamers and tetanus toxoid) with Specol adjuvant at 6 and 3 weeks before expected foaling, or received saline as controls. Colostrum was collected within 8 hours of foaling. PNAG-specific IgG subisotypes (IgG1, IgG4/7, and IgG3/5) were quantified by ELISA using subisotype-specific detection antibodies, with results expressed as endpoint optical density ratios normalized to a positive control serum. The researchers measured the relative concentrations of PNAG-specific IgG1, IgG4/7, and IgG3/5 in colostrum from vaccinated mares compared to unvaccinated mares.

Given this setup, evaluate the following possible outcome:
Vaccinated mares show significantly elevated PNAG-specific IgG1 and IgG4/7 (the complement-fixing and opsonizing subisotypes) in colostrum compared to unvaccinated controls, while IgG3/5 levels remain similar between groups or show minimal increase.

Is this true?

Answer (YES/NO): NO